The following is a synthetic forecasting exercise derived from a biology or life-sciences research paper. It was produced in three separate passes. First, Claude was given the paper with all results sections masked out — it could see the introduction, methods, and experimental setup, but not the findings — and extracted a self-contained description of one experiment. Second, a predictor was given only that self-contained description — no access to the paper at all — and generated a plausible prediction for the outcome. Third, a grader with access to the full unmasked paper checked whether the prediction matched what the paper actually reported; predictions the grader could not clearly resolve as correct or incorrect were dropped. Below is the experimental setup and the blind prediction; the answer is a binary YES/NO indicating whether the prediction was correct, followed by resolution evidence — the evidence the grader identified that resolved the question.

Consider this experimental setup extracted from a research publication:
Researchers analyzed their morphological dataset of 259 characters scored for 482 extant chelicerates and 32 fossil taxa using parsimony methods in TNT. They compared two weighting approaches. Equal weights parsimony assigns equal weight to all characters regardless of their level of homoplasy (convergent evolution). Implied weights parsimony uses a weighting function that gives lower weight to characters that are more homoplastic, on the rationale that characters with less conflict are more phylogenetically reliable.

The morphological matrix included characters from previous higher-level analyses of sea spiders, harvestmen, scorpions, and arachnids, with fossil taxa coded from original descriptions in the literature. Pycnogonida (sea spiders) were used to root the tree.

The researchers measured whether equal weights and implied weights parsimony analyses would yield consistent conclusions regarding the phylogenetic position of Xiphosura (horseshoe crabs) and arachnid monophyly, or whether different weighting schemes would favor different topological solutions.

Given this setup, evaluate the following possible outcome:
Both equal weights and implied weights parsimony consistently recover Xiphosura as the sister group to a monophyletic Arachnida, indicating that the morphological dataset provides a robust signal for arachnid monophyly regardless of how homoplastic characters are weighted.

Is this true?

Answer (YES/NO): NO